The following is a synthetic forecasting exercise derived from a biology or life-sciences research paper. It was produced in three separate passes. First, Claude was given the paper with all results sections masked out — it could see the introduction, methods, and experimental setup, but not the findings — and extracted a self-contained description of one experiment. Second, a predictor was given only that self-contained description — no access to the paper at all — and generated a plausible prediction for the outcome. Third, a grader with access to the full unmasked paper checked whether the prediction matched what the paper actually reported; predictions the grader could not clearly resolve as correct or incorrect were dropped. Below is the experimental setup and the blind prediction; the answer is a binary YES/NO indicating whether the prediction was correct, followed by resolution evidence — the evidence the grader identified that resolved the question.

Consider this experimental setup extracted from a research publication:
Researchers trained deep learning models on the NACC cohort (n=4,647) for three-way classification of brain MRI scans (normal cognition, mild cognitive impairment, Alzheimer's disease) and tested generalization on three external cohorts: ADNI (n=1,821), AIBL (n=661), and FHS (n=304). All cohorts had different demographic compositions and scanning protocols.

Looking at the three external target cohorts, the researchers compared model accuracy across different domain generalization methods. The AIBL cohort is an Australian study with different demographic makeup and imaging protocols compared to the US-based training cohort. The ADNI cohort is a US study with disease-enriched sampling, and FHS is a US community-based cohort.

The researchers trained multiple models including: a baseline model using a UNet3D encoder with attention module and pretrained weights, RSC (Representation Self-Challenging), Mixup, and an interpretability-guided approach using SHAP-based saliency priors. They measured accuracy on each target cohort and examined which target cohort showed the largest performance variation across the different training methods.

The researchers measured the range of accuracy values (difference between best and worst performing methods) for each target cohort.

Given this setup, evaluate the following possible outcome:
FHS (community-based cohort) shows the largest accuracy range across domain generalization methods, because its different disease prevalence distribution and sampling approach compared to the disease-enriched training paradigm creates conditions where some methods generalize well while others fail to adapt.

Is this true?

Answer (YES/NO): NO